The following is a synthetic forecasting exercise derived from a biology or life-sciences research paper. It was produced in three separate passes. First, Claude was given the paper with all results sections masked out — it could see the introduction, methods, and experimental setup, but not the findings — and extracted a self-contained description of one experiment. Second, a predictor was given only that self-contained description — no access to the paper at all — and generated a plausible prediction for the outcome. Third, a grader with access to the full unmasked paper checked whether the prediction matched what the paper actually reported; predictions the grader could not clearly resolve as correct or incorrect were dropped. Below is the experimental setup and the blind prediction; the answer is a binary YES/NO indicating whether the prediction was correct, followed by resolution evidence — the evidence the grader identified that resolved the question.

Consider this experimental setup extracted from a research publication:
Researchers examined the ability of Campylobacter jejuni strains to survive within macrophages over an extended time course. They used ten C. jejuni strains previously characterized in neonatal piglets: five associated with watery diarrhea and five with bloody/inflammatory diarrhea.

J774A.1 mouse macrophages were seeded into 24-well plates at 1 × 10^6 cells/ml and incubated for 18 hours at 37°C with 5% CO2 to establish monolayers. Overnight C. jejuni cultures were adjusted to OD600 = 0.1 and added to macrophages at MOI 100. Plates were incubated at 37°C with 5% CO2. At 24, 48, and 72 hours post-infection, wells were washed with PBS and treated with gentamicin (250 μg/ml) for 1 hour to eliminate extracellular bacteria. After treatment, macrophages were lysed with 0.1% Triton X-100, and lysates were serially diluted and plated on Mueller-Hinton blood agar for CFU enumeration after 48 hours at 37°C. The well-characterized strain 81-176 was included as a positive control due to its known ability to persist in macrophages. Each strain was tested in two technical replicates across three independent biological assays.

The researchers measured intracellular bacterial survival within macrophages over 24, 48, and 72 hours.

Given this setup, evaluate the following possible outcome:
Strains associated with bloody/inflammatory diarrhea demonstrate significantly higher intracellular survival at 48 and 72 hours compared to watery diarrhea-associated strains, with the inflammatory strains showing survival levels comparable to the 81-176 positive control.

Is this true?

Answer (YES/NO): NO